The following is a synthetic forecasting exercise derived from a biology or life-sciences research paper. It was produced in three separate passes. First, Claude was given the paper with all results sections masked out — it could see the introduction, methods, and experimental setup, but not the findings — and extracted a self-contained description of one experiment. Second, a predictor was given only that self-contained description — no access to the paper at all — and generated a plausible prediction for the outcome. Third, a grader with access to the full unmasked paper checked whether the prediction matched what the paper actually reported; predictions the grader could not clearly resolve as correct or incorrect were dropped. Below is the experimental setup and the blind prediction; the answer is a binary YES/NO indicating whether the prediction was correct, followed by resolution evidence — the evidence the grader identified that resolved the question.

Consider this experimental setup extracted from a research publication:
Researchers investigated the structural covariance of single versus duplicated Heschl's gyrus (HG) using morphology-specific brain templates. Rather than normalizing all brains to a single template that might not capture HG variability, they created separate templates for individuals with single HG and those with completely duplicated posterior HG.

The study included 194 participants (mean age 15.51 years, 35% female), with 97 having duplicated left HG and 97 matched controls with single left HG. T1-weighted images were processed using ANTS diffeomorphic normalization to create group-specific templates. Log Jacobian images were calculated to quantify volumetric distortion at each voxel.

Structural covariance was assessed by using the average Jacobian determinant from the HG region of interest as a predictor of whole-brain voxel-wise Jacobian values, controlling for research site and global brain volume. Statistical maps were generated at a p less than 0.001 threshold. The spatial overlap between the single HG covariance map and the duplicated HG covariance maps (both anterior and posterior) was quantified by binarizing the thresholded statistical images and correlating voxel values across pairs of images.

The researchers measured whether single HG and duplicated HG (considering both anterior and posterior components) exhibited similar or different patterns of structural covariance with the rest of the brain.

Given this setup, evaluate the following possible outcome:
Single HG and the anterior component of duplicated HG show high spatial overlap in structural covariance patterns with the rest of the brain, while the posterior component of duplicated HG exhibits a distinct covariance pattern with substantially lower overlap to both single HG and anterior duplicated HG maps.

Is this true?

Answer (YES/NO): NO